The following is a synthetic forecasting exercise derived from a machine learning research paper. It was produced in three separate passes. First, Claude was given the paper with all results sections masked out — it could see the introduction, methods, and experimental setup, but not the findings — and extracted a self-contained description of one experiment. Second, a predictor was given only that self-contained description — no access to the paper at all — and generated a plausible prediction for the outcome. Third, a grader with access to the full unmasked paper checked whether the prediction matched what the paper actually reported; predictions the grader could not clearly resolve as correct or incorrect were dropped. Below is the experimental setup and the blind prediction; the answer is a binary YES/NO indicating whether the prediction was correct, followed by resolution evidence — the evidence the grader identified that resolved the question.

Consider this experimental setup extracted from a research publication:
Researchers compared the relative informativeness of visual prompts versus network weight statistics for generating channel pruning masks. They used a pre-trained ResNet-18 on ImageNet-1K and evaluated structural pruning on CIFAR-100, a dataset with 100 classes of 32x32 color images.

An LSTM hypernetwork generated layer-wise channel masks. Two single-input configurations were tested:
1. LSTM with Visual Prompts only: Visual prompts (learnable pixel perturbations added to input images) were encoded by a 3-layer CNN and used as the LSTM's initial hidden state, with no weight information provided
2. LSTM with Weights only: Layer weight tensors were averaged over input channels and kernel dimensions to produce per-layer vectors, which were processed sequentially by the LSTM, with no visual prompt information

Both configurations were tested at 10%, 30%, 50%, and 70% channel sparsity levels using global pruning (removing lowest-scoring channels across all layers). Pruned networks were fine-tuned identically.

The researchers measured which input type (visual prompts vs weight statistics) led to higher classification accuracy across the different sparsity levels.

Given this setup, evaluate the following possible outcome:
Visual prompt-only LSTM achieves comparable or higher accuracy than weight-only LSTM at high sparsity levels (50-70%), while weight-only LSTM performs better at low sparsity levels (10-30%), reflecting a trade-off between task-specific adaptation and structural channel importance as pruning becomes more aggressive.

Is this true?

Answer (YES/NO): NO